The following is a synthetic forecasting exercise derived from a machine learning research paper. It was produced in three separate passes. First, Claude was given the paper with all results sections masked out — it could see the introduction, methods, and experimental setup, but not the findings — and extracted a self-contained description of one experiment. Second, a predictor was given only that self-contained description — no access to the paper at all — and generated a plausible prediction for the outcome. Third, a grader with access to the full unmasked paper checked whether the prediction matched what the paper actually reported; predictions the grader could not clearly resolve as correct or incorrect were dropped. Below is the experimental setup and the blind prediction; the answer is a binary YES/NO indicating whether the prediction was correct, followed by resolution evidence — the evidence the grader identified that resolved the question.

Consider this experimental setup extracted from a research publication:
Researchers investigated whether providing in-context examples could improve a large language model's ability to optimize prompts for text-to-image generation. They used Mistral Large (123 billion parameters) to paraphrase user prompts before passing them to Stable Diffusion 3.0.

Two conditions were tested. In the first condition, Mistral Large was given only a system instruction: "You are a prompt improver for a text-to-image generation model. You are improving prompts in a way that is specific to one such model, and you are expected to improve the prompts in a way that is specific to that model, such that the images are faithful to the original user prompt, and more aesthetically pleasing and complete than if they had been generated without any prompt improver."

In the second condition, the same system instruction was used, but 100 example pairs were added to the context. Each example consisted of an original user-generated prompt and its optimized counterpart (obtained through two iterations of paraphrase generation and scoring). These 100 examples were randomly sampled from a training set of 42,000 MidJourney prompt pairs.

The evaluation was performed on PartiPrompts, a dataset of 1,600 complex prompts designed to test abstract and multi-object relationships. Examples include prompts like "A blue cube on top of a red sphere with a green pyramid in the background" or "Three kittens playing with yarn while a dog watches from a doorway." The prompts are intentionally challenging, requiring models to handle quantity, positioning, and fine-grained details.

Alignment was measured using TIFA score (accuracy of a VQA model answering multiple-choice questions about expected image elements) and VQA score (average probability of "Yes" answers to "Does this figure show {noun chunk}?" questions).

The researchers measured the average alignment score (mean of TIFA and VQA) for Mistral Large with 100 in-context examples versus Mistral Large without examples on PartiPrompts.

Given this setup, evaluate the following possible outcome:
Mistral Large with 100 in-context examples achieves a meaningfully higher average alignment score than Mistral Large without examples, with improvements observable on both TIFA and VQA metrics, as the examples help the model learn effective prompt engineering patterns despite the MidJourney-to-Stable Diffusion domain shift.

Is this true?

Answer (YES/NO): YES